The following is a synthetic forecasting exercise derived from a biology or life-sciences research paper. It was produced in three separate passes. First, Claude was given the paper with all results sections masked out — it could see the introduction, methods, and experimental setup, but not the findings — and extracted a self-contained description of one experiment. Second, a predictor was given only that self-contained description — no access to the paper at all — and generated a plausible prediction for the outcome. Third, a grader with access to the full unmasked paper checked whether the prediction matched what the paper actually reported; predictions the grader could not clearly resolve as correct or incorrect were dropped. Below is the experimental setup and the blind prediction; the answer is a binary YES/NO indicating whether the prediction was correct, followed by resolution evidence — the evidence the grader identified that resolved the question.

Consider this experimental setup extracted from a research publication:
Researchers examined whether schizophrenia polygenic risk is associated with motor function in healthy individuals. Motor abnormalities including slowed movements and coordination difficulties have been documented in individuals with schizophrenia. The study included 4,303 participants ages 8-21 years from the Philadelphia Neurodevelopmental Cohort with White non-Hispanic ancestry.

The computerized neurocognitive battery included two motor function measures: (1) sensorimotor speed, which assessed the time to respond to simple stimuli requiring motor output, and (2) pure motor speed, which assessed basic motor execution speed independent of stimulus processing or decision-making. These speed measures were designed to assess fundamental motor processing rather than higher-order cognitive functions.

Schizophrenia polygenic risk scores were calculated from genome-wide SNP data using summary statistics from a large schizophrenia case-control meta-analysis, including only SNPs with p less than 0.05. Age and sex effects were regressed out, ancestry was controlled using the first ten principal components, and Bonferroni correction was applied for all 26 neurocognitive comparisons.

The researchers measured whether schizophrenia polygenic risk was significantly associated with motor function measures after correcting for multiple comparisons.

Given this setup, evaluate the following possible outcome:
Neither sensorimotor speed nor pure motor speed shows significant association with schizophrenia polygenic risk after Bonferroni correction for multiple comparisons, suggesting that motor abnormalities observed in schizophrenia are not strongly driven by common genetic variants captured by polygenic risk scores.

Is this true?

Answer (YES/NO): YES